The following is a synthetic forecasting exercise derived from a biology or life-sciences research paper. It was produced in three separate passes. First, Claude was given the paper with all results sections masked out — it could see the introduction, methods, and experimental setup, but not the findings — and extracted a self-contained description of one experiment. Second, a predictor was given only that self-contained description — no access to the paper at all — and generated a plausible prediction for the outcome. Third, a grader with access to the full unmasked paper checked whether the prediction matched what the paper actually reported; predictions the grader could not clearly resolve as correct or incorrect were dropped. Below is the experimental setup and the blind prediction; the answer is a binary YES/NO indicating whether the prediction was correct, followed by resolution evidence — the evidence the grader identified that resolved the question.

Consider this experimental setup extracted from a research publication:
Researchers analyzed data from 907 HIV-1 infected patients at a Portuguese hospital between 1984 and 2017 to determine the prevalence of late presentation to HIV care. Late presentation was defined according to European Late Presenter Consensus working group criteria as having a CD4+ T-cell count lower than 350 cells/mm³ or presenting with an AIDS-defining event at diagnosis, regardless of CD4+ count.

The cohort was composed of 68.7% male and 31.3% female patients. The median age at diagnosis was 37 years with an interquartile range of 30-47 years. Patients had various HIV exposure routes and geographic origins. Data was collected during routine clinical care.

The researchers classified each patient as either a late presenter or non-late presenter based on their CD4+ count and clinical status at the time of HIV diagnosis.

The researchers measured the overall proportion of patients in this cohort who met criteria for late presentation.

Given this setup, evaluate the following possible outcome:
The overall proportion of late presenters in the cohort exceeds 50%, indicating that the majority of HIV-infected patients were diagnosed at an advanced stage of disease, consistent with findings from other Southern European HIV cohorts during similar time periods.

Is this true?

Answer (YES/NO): YES